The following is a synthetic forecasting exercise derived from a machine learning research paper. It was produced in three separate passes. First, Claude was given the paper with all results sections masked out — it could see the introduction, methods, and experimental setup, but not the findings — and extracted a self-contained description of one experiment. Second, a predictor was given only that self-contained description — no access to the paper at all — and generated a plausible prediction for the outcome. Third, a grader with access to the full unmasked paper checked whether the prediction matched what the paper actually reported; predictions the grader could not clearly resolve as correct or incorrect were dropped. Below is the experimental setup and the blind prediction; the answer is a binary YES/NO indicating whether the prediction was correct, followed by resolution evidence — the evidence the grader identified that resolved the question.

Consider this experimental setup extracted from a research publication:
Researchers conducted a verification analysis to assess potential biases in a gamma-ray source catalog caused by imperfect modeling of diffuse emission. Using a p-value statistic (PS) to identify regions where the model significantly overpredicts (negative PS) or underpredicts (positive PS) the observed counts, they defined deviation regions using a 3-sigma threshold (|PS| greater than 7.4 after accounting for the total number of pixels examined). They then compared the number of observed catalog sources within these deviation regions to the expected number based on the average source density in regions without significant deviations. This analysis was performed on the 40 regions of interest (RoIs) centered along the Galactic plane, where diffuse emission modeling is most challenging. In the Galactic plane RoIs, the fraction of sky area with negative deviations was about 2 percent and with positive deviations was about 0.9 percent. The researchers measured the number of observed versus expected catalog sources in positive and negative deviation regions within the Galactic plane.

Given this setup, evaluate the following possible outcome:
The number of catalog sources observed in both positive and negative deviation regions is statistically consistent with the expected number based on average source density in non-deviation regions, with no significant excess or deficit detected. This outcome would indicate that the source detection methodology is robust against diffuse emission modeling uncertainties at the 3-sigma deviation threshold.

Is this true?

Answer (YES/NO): NO